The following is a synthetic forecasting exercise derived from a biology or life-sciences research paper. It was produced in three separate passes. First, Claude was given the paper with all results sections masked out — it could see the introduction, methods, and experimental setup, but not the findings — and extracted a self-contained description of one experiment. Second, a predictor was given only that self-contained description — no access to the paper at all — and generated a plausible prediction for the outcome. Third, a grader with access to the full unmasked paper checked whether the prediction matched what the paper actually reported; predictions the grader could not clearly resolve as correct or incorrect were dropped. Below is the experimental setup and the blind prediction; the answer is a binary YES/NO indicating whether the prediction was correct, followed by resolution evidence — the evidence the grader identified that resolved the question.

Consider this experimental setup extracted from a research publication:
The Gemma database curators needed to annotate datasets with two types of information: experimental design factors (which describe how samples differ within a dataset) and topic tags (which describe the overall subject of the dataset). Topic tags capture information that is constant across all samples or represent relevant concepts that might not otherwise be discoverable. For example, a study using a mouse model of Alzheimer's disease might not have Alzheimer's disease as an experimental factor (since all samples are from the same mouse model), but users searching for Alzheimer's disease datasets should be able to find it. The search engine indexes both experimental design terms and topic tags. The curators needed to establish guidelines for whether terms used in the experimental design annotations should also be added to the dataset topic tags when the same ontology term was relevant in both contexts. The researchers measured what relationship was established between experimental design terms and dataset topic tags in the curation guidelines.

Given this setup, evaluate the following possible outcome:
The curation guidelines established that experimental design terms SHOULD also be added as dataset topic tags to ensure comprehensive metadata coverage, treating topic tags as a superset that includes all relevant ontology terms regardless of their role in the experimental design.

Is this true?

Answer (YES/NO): NO